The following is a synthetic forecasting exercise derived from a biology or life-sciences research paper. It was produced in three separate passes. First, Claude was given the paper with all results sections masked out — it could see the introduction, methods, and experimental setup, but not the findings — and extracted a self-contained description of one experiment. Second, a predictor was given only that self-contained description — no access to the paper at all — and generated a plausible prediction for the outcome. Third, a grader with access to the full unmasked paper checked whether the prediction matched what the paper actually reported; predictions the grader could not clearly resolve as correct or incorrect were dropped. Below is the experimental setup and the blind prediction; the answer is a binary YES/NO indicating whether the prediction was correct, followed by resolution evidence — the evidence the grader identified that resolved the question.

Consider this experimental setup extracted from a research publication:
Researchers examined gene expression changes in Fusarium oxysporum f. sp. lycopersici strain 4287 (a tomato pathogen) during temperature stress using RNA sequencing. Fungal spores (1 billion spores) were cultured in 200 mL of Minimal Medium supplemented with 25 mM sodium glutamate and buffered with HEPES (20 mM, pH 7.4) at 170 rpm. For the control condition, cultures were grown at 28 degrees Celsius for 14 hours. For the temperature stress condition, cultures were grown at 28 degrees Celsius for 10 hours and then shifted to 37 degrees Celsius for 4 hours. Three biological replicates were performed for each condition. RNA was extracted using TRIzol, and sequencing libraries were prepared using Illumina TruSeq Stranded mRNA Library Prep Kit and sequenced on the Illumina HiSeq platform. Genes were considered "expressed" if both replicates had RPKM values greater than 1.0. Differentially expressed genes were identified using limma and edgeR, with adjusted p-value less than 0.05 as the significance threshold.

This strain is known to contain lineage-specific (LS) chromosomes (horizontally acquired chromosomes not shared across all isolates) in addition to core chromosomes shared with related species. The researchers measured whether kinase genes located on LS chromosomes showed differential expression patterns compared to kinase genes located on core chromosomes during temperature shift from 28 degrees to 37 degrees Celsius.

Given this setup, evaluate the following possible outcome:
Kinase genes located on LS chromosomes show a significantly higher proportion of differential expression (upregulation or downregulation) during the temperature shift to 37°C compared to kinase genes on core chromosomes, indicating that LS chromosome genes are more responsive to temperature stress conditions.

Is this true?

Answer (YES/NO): YES